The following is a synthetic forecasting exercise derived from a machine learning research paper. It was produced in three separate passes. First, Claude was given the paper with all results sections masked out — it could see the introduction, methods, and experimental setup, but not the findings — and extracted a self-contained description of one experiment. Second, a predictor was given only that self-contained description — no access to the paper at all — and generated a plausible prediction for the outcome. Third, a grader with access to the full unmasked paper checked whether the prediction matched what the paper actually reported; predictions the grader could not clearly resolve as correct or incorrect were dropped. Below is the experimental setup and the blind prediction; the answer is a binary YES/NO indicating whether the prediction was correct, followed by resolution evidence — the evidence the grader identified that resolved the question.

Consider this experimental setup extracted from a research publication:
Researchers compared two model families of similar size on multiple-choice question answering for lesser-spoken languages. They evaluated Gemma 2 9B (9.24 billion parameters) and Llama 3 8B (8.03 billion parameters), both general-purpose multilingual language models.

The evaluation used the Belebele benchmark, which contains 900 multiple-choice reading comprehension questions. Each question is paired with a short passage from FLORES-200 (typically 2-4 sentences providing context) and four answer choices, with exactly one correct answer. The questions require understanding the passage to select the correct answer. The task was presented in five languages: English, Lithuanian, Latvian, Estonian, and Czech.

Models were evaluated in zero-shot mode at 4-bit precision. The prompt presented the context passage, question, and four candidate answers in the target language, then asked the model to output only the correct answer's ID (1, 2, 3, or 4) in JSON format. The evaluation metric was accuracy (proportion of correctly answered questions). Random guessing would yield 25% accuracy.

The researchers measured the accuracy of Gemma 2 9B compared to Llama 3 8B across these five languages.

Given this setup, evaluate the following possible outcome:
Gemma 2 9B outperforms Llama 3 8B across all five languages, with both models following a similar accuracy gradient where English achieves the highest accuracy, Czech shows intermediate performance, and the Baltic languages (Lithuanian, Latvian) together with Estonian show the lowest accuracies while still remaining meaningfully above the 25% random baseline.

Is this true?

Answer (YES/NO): YES